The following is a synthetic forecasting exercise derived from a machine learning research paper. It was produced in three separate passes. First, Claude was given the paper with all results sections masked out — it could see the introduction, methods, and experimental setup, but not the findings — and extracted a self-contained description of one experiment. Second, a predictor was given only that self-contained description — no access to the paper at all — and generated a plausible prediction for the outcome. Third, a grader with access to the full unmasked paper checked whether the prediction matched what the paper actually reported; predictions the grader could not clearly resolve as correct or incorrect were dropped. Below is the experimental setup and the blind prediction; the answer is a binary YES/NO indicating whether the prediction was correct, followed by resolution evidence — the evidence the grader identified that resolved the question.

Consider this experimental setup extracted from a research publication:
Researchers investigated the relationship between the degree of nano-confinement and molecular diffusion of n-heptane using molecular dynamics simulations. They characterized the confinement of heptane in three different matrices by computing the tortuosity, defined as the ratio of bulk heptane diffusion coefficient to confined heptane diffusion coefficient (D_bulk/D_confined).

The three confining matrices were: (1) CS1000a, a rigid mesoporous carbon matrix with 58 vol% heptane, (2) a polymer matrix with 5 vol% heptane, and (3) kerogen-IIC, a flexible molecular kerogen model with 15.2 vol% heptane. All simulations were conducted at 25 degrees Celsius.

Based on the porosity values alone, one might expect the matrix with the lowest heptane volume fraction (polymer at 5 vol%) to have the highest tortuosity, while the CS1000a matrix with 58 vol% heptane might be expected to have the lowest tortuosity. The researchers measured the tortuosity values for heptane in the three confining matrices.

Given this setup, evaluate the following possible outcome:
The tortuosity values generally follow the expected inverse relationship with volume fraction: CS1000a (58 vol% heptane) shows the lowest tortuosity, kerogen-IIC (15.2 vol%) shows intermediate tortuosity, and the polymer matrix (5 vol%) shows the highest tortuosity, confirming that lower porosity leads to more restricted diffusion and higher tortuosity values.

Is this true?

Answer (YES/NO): NO